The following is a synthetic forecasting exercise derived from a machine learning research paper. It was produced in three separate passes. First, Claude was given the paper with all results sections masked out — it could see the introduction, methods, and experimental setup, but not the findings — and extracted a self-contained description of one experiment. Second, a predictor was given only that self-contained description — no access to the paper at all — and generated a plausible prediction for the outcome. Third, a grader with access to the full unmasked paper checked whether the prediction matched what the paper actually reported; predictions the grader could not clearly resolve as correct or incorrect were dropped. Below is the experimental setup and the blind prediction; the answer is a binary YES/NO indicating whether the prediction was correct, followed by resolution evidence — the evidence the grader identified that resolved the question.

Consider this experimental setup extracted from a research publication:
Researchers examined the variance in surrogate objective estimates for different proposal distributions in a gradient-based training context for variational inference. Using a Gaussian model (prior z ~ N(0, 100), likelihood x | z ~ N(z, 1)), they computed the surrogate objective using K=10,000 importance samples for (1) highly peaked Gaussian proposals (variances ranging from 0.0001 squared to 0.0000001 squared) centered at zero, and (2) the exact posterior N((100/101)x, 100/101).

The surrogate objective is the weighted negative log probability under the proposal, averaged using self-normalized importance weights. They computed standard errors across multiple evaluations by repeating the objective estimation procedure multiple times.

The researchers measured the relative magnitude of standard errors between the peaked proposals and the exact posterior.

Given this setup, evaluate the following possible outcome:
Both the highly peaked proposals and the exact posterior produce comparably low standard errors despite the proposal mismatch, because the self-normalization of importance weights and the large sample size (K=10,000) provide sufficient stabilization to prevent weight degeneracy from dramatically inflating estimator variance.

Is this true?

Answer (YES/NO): NO